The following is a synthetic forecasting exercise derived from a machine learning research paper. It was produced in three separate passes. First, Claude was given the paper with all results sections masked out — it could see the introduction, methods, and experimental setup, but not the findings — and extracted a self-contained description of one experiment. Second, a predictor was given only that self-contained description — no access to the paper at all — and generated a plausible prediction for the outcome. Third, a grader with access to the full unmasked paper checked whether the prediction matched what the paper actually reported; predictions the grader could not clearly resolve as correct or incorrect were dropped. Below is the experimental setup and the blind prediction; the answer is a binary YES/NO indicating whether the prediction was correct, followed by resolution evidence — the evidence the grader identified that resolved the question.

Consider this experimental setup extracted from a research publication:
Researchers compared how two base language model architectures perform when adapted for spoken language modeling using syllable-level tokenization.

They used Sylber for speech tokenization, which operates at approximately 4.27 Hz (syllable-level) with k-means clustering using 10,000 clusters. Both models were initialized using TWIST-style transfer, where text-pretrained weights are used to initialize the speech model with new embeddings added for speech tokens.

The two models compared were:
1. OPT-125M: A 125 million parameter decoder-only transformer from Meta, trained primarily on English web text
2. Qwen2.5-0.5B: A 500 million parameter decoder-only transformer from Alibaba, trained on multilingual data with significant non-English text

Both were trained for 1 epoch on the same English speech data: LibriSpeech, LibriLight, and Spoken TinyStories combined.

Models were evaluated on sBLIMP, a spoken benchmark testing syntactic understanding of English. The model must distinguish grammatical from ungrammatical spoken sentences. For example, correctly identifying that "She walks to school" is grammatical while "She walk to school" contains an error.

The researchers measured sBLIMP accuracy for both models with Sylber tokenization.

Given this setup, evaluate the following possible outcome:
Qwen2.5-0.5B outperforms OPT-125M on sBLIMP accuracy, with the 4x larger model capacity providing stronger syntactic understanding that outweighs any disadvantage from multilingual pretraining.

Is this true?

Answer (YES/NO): YES